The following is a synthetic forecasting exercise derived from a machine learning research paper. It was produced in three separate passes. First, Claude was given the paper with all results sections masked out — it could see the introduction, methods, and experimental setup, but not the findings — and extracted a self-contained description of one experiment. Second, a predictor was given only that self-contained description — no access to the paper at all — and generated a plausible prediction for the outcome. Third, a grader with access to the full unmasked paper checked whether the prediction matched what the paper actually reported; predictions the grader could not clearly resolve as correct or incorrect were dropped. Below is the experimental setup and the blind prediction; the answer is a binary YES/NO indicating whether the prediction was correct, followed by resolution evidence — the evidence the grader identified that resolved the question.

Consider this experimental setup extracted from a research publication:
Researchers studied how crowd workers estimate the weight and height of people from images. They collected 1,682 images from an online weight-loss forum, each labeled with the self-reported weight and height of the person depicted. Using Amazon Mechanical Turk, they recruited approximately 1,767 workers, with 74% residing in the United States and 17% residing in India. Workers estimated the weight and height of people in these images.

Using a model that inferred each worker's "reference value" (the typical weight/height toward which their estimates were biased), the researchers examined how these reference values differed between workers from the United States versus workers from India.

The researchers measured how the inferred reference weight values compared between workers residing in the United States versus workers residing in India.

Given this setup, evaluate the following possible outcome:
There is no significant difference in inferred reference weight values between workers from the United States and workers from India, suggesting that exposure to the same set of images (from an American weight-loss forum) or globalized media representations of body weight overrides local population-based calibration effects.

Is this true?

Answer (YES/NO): NO